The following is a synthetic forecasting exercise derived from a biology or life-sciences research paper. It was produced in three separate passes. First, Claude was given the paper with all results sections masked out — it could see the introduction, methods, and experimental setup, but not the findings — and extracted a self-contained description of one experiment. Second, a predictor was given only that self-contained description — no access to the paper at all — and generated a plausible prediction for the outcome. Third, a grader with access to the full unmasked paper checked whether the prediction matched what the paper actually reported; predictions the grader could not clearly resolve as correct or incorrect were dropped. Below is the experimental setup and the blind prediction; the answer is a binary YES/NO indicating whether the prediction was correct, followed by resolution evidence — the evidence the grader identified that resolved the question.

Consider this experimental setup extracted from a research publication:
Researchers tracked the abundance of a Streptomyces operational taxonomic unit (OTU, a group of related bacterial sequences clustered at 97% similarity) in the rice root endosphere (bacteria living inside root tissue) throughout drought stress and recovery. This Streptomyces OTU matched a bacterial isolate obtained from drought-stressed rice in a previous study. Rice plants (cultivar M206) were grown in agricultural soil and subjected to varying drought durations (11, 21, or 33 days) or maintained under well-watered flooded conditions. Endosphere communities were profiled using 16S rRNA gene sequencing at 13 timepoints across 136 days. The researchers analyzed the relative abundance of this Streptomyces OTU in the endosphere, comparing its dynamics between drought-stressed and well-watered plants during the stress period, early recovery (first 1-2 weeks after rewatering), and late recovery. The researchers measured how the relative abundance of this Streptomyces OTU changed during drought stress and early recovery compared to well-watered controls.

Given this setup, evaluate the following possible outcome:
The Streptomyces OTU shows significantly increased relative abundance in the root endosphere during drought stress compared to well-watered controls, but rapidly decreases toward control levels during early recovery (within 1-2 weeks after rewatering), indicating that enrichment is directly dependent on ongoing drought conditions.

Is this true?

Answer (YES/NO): NO